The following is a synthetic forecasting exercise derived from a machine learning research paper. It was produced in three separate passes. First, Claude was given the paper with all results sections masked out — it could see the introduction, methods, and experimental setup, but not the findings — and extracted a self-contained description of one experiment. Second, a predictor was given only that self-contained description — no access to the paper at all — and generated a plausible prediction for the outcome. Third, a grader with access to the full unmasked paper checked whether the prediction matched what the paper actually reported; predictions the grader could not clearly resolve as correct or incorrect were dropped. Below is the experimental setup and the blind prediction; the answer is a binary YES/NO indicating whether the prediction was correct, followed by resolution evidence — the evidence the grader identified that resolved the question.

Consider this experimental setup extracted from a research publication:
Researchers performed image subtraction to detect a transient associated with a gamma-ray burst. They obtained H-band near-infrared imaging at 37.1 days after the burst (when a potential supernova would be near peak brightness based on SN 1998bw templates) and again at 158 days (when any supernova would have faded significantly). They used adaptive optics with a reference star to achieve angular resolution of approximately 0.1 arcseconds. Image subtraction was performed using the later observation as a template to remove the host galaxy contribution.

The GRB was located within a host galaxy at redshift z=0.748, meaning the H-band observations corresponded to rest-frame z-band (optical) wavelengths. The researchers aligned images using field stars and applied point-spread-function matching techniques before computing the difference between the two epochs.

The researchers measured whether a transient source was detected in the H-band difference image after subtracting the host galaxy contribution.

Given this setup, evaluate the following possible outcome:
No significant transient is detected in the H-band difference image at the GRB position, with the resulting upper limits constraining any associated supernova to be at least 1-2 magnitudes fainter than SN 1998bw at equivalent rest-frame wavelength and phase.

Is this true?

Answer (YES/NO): NO